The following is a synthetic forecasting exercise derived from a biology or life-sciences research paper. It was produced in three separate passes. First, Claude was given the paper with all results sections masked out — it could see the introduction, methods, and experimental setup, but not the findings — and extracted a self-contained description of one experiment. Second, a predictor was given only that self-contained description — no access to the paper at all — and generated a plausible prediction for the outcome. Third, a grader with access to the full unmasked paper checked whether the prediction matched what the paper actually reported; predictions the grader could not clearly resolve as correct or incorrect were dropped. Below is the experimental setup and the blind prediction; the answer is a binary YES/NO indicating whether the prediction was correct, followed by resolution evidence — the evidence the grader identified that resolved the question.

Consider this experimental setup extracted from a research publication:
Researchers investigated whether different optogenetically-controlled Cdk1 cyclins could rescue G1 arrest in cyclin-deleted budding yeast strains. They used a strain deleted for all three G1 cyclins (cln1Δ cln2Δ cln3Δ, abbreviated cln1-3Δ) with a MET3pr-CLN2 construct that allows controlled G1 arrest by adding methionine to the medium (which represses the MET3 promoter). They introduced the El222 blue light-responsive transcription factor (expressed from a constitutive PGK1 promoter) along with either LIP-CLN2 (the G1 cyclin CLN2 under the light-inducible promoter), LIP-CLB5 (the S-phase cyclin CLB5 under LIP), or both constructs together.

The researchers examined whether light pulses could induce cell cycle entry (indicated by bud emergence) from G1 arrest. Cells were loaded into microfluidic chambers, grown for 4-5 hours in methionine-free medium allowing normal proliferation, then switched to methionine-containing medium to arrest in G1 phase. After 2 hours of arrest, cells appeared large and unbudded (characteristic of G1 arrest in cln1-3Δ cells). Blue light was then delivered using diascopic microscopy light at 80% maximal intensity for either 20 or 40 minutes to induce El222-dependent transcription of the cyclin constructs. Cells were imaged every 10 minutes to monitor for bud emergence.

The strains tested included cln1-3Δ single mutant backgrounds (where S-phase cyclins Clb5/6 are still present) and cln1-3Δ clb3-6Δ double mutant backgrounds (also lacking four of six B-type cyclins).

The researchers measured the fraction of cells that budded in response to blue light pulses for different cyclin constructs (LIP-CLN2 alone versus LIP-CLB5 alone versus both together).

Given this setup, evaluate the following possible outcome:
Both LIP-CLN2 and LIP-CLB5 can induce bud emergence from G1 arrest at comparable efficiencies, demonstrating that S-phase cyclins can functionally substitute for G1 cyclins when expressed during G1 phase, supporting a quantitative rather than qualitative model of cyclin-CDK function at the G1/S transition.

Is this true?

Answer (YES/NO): NO